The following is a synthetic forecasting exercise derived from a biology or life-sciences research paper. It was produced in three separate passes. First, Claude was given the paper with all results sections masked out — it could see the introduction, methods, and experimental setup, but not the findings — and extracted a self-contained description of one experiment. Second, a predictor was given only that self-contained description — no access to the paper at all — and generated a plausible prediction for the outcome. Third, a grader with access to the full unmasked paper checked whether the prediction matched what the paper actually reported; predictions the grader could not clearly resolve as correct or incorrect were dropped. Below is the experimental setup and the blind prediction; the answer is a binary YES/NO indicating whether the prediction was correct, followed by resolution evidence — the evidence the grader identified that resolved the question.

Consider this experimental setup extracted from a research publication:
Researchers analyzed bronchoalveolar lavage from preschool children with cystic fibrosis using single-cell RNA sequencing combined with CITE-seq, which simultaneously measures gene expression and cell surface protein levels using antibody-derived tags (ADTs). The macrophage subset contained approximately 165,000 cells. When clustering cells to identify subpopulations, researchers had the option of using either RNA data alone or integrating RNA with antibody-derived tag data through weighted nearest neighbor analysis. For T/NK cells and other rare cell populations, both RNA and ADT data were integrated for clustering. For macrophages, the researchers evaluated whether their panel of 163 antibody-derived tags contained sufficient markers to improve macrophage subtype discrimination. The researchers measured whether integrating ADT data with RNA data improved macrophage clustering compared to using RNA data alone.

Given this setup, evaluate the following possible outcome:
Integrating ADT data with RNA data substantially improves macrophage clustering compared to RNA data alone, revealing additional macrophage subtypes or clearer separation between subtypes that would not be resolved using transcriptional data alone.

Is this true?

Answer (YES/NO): NO